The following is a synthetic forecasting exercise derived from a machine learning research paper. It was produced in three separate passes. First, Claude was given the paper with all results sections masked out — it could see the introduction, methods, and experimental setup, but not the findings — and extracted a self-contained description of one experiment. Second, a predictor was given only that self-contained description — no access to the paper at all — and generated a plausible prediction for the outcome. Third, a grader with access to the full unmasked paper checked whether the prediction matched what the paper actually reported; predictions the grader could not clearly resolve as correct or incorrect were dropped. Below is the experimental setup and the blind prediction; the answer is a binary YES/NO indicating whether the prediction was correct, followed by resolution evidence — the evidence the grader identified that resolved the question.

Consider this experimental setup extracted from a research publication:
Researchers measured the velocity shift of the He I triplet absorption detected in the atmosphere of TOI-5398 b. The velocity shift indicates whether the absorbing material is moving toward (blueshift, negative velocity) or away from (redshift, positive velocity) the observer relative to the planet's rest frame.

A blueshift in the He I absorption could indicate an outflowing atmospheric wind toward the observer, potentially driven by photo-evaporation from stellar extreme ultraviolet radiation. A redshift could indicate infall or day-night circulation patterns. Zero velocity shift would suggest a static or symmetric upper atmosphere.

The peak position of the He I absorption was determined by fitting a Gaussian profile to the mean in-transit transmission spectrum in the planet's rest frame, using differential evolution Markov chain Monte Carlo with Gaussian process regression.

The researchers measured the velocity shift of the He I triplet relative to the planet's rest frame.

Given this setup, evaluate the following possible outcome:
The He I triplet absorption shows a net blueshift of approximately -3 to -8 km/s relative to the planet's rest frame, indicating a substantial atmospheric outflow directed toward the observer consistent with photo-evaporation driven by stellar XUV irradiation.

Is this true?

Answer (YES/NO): YES